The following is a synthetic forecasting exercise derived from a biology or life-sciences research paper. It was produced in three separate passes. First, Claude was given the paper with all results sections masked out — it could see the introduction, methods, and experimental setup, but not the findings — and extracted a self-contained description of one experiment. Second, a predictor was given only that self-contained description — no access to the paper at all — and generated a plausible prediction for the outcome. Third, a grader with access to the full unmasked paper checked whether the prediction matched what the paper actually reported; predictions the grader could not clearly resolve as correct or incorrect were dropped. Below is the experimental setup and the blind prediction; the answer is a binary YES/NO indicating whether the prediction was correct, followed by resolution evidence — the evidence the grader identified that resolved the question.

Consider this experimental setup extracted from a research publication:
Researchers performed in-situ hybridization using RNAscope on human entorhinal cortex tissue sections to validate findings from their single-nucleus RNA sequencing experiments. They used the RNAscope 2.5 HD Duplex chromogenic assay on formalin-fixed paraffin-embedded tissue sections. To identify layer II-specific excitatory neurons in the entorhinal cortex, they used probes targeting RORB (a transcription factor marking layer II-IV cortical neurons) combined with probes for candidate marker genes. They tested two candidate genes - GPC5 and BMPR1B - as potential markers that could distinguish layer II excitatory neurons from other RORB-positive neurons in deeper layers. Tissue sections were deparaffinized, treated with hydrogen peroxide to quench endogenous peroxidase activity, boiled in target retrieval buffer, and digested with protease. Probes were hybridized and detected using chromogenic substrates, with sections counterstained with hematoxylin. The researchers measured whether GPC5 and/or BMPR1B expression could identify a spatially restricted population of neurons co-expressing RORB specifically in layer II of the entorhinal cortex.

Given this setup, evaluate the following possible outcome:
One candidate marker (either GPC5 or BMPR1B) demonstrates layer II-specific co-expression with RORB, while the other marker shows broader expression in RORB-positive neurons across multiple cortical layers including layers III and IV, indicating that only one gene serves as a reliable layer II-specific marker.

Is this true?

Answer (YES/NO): NO